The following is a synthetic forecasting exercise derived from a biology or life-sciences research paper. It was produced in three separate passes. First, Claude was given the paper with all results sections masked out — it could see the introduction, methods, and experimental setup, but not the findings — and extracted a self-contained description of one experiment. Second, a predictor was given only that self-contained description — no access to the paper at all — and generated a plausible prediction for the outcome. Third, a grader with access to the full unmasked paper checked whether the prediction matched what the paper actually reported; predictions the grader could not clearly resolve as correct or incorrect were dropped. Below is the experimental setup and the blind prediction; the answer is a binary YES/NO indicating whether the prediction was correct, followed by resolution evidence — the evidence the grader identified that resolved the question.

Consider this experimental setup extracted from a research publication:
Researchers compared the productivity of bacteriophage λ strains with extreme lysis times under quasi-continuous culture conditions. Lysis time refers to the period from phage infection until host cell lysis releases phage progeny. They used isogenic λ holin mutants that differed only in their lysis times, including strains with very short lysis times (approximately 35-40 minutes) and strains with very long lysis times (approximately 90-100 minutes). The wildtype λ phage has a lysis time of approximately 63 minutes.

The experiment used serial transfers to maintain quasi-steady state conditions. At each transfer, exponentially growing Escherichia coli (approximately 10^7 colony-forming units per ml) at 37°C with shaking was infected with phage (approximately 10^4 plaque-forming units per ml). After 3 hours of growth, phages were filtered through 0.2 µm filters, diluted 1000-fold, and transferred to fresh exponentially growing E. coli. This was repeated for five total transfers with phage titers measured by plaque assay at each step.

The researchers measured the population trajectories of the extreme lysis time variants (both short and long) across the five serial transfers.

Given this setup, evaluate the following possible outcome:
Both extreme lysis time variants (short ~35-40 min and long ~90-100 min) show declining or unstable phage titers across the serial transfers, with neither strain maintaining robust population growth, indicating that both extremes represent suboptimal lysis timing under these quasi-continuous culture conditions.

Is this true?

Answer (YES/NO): NO